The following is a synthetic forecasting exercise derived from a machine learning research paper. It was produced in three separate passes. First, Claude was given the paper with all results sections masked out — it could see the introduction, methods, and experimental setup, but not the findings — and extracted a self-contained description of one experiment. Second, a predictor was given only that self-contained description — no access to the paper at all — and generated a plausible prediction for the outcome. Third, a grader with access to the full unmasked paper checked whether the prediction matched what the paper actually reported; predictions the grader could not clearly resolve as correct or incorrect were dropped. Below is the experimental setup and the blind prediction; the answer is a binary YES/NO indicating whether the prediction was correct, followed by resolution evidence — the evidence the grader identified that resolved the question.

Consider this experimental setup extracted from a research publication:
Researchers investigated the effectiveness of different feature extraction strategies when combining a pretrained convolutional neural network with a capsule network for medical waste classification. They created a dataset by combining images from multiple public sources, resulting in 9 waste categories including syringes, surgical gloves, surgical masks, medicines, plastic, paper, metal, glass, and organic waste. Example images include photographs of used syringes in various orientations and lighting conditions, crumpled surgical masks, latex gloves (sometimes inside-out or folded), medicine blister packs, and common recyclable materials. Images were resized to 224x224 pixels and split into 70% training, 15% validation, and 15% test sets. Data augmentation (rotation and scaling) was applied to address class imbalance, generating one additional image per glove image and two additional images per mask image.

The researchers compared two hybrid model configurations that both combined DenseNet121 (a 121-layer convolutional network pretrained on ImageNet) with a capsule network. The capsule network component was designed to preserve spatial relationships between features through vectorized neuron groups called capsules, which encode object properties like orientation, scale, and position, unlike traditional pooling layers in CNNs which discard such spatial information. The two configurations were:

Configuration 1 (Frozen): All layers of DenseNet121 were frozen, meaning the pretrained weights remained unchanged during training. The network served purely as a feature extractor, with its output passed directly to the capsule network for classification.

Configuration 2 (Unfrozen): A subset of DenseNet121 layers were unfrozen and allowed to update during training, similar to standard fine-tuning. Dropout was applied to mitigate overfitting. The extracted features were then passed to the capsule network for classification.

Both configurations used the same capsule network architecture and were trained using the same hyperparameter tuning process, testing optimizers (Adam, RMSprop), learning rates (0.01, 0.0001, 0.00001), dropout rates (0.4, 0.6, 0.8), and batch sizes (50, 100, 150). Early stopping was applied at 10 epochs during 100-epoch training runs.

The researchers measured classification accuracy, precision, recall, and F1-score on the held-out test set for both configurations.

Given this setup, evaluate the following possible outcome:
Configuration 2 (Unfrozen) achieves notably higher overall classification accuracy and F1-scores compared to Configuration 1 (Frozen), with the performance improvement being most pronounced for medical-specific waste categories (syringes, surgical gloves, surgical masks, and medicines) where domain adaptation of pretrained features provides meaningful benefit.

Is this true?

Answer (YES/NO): NO